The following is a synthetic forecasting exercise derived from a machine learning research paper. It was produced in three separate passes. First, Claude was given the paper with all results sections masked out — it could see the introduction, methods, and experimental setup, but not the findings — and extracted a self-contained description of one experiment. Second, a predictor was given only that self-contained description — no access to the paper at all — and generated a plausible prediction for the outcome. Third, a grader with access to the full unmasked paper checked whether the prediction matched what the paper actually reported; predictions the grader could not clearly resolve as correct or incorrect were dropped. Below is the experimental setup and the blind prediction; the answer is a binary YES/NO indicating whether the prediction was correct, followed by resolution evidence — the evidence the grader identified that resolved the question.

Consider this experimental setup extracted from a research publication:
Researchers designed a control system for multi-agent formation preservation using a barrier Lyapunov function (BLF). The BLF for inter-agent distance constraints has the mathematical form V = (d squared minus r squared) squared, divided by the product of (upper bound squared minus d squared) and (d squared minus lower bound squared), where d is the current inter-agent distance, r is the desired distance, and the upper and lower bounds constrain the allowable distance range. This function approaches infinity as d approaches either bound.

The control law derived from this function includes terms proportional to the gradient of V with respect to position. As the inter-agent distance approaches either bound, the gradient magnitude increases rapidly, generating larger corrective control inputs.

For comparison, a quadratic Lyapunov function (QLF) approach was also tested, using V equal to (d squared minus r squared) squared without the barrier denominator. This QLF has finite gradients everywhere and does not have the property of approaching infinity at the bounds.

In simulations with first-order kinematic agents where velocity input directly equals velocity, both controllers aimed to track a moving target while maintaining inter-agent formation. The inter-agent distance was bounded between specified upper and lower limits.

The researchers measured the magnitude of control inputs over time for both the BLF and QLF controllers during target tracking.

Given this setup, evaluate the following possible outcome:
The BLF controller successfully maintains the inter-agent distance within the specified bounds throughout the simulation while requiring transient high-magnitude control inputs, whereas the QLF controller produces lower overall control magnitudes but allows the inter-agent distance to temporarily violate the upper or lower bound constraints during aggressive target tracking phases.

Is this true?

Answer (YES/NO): NO